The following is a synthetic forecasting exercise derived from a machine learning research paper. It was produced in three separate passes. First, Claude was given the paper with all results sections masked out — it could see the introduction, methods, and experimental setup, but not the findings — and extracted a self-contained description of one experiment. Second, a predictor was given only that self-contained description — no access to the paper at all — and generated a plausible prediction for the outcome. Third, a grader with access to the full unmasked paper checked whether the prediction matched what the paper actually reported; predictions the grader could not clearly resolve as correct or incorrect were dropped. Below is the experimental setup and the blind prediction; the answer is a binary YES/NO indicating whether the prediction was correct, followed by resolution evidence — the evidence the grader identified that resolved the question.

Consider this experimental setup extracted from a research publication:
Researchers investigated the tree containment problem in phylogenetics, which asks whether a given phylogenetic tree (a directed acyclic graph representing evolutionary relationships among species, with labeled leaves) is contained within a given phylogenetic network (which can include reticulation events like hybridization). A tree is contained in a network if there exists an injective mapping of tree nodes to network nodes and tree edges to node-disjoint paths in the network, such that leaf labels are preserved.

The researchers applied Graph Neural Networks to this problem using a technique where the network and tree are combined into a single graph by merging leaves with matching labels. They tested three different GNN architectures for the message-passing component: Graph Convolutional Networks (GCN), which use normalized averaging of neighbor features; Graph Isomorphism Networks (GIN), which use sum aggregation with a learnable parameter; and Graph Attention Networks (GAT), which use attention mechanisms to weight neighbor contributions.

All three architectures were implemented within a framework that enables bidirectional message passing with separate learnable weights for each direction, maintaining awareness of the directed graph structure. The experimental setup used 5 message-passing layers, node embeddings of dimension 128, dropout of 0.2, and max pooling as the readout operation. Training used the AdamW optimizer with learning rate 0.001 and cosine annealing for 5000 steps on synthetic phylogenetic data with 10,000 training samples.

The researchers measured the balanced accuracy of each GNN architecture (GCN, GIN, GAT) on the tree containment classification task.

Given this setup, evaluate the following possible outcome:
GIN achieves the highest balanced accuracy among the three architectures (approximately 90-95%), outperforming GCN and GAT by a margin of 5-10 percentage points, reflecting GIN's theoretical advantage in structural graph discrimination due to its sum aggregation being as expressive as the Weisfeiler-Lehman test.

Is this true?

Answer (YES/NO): NO